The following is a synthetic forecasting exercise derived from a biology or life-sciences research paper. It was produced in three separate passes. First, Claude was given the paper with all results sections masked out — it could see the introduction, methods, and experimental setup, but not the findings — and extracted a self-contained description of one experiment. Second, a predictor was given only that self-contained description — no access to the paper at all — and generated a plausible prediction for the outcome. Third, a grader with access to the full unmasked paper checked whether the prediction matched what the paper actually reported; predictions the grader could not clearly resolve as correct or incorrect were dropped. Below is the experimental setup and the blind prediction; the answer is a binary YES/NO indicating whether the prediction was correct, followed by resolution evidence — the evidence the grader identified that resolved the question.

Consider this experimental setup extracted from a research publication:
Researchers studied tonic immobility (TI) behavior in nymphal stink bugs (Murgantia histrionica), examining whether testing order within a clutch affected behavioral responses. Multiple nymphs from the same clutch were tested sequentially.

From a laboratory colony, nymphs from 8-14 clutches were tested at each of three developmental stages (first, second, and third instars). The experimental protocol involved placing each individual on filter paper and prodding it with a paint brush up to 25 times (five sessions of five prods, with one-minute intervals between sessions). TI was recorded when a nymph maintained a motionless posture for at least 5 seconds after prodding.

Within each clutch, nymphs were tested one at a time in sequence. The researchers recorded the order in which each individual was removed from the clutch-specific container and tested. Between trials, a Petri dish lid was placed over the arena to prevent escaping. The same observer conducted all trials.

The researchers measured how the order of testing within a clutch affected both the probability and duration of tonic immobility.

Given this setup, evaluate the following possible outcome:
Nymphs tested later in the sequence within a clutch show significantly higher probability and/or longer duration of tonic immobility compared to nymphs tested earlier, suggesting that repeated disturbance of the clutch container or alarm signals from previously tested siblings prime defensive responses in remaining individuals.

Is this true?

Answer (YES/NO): NO